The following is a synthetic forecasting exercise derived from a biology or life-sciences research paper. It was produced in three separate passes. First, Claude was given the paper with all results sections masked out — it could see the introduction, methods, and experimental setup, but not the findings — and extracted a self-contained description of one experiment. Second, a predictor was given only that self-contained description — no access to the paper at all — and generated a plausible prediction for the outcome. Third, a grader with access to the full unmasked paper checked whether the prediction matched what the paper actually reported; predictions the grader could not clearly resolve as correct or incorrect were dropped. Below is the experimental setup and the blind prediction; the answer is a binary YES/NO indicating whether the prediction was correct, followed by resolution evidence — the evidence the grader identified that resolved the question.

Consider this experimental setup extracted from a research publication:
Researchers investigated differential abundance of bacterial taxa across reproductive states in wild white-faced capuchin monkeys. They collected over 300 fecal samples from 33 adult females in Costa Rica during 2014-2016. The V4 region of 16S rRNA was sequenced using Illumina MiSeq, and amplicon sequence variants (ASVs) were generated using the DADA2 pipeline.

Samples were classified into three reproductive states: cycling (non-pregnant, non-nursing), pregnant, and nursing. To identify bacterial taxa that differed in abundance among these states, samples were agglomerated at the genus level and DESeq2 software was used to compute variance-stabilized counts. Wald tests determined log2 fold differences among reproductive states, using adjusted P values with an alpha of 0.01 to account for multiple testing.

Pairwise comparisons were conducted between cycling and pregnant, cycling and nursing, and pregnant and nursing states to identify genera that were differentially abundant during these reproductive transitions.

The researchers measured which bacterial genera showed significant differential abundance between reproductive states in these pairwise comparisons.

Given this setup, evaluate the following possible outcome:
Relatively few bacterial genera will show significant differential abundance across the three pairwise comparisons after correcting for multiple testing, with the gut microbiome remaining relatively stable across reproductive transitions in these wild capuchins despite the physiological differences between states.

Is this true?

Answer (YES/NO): YES